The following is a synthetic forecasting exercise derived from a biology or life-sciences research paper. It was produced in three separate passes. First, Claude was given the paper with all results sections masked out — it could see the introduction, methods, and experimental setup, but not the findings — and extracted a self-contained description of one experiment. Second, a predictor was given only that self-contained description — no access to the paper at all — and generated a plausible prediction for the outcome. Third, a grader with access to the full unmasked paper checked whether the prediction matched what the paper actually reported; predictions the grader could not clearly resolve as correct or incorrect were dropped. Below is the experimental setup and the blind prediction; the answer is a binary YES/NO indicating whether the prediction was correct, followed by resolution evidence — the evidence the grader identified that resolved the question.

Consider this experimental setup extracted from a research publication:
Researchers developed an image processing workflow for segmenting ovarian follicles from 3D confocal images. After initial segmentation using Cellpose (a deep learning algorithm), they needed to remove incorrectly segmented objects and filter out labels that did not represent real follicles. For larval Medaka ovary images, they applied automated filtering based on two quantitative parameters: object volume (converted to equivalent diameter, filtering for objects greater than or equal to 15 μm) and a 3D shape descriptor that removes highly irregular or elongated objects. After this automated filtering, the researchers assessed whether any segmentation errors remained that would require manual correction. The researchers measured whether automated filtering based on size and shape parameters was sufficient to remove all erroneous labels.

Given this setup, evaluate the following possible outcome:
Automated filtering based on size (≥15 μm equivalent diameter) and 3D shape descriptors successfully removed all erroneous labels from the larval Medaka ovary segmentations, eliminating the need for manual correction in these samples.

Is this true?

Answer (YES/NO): NO